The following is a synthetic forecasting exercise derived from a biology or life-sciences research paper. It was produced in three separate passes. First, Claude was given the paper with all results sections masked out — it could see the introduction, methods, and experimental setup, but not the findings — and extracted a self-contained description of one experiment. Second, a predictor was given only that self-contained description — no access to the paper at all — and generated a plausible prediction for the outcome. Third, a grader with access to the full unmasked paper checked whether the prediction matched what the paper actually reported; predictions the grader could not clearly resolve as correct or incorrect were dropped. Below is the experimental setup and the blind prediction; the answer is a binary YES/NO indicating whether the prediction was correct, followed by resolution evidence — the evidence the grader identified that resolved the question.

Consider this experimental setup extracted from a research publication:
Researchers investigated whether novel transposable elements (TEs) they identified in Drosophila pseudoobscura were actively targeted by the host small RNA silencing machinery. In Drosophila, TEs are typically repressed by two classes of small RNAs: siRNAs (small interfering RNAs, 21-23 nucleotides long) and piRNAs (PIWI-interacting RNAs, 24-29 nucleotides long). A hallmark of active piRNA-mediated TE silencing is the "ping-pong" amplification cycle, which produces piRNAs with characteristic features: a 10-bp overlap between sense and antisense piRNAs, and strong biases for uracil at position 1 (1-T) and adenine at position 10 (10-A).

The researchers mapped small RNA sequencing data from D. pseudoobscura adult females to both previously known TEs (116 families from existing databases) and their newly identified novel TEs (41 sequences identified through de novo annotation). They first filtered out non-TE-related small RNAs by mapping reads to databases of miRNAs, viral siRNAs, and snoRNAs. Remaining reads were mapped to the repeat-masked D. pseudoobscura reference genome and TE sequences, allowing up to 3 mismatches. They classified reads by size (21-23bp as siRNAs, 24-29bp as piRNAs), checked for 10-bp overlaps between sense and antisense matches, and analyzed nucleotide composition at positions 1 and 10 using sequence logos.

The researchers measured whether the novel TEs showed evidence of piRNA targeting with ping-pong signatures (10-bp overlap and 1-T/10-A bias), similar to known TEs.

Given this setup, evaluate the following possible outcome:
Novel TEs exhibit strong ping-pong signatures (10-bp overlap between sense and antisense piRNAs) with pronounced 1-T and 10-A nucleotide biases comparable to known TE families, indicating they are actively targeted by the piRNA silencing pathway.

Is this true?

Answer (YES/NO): YES